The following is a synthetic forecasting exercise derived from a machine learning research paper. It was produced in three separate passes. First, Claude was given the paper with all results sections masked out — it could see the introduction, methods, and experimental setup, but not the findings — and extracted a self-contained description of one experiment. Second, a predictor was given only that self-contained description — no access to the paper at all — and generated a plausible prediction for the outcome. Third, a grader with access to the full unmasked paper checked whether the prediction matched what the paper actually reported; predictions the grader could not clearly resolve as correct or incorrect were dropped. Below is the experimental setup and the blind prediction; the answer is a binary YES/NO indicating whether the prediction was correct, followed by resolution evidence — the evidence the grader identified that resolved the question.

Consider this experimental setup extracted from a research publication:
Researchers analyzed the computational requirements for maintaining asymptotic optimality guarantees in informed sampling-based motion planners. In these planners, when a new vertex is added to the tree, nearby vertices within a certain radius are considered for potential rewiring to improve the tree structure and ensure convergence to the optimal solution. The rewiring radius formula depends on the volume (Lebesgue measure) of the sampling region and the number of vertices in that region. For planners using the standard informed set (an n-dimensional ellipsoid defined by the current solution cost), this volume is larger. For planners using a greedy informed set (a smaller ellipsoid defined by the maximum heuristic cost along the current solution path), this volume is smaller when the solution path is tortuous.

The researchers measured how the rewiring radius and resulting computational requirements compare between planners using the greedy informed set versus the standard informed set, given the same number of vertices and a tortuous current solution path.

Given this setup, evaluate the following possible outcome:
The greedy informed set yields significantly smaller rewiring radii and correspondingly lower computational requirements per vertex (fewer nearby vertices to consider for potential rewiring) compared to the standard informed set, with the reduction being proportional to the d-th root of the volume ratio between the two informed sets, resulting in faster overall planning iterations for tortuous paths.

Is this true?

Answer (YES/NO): YES